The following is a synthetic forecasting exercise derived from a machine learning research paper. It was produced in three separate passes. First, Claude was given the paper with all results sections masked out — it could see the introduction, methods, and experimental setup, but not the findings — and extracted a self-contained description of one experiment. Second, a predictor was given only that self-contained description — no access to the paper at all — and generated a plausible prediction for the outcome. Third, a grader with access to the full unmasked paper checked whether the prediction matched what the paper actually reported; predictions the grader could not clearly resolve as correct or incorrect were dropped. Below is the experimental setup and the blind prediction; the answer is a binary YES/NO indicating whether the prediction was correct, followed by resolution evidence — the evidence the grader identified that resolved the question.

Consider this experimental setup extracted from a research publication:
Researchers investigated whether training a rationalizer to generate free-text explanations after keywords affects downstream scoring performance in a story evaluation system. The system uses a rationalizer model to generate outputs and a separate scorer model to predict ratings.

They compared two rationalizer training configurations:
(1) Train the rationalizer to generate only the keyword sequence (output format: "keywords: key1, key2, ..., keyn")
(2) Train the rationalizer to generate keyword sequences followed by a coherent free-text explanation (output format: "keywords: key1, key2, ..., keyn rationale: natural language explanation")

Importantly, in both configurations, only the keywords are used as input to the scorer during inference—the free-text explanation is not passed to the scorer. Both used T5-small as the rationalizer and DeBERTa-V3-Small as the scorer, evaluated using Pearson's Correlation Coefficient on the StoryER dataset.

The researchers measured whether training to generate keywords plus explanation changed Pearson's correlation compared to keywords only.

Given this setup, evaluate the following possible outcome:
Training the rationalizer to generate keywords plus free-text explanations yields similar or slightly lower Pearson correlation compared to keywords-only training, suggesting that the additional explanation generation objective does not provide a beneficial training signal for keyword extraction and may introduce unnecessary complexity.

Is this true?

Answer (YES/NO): NO